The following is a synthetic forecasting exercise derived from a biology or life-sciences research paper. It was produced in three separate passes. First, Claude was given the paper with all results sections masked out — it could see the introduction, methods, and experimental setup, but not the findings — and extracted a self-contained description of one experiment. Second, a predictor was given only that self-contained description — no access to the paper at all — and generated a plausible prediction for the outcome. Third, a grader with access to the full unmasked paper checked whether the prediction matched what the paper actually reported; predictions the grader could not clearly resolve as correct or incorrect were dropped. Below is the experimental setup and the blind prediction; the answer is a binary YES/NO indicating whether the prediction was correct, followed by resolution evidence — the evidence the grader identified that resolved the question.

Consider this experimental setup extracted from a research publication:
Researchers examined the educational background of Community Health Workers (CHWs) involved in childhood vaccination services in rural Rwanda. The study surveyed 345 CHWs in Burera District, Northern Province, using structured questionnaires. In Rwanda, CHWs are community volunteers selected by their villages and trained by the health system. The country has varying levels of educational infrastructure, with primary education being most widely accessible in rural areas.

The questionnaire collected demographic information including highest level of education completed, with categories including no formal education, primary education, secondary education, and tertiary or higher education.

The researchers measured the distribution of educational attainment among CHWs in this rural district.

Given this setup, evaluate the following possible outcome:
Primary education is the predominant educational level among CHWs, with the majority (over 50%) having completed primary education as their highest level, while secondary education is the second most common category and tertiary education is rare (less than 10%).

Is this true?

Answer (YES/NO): NO